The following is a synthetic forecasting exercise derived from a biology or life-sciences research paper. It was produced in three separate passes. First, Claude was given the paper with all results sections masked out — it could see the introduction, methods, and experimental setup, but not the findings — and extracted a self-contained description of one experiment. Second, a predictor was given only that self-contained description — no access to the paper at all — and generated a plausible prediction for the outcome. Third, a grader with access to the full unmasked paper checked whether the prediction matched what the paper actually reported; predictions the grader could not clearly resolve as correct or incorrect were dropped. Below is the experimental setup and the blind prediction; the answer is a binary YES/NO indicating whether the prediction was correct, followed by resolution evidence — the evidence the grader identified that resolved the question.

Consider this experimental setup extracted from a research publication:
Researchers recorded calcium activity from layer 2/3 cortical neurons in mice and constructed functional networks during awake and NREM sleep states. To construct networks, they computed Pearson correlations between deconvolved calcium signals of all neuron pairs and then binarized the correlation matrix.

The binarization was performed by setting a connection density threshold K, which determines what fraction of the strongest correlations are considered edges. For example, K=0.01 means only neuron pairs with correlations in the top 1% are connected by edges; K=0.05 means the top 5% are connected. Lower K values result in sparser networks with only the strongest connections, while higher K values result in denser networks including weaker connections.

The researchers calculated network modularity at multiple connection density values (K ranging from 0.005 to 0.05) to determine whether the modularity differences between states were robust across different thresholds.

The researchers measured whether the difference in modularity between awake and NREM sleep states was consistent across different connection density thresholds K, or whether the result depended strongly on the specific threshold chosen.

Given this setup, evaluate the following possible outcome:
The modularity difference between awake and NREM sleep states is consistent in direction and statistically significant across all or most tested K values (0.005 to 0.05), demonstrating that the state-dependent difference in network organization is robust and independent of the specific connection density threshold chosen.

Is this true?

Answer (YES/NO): YES